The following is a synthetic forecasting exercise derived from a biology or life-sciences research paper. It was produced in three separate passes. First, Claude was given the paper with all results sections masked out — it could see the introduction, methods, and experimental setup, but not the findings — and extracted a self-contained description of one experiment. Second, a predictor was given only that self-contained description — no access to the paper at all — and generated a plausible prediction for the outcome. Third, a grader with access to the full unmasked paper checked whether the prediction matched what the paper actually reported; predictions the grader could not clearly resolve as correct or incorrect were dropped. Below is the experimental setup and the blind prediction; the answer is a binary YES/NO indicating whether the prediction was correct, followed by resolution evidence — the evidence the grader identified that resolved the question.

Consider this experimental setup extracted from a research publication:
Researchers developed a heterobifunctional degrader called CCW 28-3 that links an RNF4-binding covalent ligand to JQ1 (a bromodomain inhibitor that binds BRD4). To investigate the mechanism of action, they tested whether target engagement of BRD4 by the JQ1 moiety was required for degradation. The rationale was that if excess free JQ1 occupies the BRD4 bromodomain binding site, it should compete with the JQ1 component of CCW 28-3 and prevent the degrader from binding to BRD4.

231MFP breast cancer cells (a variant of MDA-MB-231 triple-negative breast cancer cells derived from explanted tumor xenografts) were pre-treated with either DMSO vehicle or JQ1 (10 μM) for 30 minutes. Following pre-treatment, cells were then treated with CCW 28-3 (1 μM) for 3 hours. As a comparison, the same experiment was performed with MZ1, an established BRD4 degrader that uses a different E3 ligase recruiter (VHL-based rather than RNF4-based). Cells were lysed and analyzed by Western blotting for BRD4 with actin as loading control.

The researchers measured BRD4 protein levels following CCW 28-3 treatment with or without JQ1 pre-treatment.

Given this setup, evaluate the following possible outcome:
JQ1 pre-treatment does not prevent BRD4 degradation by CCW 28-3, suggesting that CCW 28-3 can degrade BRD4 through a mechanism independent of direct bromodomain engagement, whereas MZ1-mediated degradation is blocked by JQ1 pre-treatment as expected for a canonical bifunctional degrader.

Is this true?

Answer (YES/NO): NO